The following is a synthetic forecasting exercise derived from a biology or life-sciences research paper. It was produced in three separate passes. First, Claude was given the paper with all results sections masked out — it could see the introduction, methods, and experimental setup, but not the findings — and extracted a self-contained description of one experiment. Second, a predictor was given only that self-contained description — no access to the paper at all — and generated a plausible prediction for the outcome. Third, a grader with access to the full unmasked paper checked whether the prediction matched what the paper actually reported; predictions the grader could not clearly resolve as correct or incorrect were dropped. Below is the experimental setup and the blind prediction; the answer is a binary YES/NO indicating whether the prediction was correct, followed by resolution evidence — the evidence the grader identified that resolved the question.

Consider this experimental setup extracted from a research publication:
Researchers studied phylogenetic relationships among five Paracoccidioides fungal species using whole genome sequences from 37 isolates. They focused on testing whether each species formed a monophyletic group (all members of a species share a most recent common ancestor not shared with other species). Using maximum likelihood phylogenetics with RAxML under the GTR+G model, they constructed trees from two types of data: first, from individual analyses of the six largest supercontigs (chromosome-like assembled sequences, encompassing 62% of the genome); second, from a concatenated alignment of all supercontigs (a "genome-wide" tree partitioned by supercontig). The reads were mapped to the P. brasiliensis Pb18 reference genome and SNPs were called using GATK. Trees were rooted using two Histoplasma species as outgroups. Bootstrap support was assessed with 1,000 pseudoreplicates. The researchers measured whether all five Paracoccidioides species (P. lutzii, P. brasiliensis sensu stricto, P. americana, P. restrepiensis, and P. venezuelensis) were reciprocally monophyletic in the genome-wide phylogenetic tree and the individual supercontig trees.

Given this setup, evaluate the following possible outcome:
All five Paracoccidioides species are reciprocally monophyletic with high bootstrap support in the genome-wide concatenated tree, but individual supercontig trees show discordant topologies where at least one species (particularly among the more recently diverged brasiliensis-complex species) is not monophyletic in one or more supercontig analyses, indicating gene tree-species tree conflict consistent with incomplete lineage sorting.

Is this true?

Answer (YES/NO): NO